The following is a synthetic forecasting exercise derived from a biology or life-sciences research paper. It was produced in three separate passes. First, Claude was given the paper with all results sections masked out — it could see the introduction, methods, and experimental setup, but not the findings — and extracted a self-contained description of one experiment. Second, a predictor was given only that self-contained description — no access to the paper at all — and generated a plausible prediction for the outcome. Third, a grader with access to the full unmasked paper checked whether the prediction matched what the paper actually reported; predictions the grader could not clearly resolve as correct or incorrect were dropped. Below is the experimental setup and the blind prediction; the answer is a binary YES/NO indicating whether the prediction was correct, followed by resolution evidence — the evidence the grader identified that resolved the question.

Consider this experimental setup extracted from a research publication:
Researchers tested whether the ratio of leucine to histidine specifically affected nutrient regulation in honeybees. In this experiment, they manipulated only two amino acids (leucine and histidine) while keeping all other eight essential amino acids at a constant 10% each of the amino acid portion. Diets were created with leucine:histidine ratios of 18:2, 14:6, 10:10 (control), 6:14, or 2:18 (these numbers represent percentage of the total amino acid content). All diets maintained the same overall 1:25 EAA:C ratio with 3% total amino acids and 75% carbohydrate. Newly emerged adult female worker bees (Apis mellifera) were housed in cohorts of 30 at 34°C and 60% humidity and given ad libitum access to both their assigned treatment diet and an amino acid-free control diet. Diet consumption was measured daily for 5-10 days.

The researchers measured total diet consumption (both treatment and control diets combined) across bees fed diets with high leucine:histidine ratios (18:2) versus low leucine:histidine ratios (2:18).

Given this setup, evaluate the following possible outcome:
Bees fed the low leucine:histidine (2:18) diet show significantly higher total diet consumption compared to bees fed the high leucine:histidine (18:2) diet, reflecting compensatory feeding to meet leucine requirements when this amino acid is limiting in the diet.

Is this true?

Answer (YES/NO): NO